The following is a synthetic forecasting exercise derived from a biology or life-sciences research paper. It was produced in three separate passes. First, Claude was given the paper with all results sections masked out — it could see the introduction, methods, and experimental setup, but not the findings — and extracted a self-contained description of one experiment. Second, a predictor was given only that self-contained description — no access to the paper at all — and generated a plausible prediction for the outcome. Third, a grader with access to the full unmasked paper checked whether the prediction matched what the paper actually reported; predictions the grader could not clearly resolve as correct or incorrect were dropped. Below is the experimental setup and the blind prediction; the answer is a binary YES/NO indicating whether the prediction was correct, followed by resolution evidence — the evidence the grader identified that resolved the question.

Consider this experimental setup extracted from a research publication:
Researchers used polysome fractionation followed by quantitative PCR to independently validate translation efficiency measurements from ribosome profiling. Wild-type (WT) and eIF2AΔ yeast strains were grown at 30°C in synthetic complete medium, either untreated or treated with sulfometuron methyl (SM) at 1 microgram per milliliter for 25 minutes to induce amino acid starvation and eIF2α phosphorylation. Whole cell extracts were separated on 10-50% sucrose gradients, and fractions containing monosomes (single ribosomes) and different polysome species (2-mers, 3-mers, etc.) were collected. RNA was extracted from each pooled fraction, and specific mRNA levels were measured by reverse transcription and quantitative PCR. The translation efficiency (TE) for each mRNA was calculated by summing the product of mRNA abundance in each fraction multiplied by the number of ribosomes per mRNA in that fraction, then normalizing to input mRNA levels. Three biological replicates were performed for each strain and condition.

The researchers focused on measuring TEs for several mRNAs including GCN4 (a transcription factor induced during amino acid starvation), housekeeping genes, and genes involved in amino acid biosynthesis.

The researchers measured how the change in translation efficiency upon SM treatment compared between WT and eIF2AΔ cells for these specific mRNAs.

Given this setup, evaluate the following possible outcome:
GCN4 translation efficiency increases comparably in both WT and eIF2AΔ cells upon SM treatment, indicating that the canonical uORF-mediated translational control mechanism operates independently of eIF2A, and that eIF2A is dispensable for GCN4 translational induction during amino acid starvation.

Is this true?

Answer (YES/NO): YES